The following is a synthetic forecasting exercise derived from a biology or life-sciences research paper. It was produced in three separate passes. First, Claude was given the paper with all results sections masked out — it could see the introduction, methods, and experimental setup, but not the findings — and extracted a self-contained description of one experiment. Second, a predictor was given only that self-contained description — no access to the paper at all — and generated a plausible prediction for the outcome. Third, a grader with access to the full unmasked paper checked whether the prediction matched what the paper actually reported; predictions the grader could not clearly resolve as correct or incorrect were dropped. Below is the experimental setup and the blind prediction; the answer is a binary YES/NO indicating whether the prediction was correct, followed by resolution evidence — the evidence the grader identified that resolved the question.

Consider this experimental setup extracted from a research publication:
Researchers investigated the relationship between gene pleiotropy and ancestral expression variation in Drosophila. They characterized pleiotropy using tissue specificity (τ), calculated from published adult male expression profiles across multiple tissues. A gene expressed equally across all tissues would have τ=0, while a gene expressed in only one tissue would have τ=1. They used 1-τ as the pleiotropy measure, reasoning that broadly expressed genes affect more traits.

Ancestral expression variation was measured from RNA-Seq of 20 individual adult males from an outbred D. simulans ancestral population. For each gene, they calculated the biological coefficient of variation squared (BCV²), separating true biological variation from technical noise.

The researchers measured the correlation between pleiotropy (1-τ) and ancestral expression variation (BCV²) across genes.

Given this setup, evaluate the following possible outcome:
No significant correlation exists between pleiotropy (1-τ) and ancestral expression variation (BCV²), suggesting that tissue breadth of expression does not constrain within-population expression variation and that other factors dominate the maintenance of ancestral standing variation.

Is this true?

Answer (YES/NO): NO